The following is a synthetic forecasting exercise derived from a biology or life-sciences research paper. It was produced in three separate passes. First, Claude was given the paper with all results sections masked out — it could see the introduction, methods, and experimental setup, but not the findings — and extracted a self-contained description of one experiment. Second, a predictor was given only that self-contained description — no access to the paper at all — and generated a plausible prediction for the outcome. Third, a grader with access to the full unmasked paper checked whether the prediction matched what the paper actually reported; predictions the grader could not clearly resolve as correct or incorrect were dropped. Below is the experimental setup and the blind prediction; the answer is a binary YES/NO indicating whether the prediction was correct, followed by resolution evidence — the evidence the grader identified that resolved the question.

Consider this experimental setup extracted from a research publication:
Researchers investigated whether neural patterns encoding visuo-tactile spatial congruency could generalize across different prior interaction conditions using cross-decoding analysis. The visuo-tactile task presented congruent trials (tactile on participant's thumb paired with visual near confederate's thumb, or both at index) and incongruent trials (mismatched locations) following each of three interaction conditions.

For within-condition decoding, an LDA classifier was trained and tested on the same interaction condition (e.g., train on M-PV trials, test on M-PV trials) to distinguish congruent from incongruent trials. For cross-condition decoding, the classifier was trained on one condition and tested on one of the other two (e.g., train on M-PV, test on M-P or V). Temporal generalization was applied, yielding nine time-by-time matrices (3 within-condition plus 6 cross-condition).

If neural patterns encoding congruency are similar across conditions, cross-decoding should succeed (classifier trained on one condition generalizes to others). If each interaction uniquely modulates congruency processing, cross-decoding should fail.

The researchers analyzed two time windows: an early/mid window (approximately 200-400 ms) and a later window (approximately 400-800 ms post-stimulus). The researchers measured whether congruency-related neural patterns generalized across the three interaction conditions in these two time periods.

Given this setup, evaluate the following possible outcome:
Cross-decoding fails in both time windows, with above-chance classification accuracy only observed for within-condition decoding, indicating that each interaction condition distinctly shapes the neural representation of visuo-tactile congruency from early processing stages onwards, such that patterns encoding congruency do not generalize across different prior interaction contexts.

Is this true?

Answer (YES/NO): NO